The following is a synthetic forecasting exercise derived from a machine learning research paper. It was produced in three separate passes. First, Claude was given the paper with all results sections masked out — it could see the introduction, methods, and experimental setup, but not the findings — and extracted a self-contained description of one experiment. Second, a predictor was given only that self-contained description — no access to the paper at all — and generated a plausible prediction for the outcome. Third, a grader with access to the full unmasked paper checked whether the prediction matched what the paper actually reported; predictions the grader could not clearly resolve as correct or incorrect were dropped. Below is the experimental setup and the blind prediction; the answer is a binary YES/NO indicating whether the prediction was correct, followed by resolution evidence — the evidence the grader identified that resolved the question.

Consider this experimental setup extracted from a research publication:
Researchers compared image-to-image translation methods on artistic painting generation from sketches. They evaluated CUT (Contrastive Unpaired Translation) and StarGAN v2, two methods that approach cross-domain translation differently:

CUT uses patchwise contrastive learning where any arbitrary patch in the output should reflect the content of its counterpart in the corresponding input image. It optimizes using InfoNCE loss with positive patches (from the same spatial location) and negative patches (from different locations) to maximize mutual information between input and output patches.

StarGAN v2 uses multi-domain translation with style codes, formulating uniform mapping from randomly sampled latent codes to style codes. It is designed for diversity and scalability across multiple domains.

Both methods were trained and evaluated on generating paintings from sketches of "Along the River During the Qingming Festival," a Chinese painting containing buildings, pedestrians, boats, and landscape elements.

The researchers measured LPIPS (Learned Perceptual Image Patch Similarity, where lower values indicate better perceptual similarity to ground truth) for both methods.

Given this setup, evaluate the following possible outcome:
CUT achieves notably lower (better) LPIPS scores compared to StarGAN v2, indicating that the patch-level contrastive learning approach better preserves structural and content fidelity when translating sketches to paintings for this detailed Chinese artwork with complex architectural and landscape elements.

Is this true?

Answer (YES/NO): NO